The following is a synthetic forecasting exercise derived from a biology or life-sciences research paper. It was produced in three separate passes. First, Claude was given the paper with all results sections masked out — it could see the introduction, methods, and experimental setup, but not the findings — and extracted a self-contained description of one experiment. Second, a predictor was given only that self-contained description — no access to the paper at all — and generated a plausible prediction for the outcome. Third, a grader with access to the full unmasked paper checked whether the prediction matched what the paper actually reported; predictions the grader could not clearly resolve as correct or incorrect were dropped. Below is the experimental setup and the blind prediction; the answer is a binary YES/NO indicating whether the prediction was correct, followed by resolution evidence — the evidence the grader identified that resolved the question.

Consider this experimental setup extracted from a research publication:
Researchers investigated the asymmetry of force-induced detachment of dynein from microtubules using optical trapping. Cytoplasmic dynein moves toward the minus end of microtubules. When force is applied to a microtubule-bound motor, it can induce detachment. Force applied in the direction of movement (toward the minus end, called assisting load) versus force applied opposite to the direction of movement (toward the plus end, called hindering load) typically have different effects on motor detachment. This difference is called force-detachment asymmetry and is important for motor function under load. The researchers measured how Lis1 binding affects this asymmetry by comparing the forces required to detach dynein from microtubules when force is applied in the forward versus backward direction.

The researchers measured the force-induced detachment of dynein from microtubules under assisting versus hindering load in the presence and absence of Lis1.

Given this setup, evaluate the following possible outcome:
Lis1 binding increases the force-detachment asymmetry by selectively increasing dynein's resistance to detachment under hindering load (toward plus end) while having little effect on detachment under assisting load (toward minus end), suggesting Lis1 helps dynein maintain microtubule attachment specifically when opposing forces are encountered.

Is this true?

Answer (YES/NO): NO